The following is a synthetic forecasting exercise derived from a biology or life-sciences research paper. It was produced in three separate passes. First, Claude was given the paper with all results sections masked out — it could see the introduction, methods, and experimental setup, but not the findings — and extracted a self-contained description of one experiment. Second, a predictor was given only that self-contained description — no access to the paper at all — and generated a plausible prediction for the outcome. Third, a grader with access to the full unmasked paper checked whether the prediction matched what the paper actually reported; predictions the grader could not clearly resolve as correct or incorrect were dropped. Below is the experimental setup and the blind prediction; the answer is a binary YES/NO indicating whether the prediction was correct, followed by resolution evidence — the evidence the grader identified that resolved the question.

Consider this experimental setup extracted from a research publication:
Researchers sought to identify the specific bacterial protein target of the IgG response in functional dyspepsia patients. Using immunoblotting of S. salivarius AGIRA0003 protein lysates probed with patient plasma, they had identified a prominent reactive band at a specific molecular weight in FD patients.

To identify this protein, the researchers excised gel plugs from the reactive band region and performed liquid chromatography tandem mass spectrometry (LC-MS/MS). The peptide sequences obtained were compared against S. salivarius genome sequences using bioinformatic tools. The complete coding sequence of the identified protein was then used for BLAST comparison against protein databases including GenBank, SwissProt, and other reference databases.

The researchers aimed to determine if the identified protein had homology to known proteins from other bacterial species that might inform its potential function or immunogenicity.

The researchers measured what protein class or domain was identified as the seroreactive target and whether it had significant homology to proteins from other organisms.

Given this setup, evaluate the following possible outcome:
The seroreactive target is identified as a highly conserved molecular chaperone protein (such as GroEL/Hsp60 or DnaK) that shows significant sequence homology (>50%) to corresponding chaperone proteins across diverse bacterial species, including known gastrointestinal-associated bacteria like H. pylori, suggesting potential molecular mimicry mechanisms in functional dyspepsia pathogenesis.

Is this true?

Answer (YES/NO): NO